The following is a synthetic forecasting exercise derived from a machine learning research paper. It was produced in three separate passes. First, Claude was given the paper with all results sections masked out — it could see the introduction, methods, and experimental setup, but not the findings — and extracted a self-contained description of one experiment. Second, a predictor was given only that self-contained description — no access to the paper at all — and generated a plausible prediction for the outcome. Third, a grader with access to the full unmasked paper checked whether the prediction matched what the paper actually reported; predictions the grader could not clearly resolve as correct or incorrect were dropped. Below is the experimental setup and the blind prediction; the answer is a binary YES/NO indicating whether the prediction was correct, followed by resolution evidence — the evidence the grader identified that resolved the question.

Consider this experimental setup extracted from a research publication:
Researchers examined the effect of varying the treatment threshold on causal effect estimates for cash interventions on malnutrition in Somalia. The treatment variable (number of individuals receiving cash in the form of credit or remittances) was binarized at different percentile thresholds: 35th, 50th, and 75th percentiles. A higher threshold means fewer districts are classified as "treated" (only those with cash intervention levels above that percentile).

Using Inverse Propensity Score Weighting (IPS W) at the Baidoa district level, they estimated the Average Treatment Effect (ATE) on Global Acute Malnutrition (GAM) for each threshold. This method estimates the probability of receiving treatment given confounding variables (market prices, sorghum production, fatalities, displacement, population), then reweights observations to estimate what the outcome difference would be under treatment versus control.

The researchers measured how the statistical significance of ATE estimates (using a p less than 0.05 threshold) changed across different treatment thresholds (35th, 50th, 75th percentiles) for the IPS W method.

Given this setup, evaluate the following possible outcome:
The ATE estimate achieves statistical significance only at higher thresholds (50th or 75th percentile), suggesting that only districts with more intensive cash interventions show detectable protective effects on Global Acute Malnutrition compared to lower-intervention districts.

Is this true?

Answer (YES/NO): YES